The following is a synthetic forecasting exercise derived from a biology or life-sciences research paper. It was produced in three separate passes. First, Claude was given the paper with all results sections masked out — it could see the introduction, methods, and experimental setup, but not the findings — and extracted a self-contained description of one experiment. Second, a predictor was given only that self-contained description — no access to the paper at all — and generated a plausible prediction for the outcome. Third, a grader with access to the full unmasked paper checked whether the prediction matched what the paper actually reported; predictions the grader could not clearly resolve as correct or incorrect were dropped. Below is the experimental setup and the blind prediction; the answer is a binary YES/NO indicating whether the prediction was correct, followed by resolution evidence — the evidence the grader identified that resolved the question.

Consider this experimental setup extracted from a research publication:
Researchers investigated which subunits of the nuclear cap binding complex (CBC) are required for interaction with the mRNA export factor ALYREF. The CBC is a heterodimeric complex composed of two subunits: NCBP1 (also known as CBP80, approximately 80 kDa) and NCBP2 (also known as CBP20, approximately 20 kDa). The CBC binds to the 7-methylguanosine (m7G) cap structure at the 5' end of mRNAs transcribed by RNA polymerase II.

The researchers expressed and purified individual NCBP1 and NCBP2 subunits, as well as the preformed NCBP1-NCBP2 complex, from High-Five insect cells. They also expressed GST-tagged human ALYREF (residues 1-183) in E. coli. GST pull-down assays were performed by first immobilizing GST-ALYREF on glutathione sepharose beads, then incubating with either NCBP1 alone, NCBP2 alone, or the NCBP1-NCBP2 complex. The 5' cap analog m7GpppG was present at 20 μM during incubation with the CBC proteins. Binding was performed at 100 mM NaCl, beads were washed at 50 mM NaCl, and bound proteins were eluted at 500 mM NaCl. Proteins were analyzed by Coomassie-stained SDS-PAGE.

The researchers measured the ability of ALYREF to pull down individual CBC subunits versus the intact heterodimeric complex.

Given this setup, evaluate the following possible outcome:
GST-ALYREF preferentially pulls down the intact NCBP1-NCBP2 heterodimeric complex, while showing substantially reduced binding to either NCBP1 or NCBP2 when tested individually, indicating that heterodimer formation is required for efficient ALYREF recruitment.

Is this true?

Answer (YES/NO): NO